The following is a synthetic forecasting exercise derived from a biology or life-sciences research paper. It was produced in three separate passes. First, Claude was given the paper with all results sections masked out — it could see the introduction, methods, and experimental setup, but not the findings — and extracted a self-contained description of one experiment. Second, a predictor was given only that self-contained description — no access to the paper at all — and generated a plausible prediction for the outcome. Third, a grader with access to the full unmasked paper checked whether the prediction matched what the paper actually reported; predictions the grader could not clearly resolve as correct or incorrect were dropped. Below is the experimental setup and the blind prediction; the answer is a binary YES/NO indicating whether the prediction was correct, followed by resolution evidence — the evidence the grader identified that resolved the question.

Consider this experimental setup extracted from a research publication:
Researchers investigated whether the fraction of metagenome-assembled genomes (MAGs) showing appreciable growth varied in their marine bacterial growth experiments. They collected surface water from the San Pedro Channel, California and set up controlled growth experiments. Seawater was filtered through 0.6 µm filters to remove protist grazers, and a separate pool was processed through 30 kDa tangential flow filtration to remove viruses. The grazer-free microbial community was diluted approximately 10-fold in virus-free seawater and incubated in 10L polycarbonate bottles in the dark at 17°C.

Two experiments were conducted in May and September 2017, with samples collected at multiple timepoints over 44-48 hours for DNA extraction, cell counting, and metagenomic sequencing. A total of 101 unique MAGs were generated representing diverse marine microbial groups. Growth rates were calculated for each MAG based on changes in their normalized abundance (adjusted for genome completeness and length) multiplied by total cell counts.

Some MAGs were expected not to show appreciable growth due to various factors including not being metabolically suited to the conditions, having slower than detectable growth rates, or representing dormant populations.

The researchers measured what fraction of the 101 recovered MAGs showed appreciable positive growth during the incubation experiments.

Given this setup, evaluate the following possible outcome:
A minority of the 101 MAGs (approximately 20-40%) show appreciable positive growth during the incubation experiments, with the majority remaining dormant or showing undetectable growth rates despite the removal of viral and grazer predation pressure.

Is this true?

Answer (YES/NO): NO